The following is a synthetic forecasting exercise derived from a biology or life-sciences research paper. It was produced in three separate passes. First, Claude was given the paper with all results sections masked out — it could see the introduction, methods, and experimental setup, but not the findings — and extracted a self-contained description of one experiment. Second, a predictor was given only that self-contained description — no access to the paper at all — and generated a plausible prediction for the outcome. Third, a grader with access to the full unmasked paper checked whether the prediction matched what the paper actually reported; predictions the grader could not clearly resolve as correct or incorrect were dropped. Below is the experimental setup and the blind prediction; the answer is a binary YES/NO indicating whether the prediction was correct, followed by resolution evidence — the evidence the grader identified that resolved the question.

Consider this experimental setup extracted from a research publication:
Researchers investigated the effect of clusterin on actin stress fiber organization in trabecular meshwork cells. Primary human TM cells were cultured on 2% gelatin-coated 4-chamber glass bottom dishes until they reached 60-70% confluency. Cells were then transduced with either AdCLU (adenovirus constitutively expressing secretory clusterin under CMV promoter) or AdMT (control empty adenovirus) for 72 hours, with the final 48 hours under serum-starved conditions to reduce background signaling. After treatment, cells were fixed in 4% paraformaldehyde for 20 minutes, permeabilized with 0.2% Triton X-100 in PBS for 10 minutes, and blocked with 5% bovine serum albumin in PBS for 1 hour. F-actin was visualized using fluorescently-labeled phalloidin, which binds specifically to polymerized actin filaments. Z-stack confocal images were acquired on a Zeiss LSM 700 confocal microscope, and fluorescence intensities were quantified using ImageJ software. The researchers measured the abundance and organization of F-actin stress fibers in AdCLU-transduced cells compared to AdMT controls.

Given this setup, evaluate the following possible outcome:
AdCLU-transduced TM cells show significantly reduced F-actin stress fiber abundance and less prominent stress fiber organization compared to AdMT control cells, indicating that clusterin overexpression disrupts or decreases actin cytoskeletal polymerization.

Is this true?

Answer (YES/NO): YES